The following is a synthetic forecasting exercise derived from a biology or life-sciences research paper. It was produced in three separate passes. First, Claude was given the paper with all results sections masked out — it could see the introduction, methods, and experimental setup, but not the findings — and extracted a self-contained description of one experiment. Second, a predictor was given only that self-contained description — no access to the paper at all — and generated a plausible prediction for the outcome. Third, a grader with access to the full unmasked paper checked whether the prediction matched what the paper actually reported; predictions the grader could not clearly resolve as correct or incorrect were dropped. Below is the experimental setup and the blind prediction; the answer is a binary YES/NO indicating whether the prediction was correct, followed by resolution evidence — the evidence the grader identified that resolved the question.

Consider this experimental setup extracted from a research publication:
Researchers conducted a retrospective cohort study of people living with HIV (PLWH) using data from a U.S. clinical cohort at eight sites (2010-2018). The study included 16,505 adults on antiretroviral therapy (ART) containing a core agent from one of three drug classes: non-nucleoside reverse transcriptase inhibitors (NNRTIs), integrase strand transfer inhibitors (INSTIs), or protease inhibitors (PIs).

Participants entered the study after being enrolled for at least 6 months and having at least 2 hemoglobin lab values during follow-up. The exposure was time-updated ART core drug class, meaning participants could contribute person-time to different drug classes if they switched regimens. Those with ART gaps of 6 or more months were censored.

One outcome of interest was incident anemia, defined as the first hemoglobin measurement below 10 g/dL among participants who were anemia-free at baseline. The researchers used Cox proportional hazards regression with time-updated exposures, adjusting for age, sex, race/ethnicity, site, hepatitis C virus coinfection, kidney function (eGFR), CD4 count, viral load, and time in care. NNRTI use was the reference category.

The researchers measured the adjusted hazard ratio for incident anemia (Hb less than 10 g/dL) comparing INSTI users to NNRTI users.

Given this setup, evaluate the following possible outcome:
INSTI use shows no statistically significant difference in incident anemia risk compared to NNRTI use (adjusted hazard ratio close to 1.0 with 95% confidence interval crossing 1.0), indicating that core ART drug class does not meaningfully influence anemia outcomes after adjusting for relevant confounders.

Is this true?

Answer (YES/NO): NO